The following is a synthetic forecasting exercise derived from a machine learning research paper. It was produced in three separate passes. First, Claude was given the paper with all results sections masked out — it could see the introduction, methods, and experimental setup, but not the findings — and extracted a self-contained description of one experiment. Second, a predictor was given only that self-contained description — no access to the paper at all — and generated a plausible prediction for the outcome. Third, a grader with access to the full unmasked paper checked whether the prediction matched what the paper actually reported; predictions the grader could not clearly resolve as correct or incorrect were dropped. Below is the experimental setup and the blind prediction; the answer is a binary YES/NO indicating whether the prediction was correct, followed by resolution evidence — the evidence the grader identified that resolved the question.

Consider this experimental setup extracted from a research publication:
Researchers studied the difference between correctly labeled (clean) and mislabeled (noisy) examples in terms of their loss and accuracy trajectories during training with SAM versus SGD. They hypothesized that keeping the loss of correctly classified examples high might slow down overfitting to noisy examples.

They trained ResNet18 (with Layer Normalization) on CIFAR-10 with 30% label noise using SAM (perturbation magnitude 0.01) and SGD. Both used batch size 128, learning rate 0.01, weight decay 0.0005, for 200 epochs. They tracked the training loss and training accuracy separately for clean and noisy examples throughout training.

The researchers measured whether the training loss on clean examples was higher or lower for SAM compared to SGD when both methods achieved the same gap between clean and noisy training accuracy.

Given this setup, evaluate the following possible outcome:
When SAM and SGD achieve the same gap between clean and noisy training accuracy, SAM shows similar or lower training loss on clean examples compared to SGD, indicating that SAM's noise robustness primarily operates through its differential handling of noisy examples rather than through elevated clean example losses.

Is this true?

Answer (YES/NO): NO